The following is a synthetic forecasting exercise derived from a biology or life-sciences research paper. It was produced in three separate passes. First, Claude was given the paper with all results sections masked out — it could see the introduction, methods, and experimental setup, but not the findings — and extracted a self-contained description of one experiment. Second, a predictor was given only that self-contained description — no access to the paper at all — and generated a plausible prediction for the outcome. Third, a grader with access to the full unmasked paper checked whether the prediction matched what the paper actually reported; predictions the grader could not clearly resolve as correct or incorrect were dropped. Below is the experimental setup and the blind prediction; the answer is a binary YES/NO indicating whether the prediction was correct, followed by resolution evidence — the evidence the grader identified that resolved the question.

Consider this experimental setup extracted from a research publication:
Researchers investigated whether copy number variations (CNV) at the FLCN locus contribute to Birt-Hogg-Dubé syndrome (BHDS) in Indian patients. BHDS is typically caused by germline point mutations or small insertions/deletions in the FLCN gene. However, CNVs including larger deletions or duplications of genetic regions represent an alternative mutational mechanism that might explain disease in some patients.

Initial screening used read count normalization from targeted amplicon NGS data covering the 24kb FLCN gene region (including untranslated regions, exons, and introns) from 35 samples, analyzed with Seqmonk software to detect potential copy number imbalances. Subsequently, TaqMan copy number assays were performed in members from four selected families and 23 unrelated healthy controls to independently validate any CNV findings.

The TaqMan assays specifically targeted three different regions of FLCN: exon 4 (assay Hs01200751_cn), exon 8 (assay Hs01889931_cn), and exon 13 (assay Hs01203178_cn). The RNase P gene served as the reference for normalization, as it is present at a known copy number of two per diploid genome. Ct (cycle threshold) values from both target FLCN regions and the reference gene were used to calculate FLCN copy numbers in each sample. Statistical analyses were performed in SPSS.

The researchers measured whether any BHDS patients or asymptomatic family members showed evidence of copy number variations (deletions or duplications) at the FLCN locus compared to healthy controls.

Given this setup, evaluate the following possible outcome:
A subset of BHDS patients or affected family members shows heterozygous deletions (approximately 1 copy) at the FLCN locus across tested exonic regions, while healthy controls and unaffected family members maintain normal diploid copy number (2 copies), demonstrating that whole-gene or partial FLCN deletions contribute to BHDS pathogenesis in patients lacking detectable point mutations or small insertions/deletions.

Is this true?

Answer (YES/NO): NO